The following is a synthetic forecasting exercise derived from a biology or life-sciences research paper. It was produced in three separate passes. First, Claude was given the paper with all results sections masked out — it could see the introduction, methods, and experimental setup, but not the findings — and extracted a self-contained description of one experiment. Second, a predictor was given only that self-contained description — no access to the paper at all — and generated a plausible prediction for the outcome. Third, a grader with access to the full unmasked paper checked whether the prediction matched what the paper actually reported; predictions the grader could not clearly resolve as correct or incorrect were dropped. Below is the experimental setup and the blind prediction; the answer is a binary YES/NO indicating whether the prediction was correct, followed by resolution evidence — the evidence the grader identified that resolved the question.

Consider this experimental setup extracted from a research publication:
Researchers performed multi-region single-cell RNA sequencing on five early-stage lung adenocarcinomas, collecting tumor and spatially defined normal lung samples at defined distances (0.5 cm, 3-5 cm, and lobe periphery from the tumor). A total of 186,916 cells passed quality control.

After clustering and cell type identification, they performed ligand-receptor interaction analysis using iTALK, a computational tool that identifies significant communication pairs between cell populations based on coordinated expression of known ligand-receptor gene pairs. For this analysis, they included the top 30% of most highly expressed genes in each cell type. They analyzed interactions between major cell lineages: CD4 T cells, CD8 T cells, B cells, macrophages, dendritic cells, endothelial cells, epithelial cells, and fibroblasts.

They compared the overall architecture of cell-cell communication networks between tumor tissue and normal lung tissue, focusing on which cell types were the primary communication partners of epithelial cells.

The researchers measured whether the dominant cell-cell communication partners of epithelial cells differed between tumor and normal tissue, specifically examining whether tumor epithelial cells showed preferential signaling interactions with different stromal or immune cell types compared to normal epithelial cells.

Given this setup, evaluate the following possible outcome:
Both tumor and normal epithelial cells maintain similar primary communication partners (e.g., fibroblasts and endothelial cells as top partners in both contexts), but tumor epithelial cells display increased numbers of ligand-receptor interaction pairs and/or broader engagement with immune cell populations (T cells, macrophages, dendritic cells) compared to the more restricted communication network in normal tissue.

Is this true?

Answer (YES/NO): NO